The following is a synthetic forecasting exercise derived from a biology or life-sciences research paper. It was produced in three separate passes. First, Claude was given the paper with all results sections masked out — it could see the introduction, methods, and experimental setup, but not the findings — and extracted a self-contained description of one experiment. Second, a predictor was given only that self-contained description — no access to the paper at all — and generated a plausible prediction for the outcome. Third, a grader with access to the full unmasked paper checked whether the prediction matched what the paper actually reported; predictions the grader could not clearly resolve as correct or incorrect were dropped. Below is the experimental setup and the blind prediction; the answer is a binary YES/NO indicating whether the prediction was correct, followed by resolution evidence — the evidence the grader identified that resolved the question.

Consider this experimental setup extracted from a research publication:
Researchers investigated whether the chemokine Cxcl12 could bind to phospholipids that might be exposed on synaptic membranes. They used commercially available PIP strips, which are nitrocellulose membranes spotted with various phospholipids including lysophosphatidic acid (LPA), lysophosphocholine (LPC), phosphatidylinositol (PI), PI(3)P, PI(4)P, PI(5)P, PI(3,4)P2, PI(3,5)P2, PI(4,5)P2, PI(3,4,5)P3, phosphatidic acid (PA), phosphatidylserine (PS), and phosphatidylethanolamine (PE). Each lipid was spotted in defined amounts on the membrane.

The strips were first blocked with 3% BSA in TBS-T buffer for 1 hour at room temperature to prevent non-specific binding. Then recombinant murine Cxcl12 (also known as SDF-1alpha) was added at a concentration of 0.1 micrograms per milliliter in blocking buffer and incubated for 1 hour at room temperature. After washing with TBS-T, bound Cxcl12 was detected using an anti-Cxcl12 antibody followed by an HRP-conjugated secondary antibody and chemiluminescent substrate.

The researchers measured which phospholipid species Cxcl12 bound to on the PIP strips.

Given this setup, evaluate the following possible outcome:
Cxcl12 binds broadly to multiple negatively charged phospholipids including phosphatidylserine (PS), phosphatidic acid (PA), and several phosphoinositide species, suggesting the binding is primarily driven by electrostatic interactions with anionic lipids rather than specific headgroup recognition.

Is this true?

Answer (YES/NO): NO